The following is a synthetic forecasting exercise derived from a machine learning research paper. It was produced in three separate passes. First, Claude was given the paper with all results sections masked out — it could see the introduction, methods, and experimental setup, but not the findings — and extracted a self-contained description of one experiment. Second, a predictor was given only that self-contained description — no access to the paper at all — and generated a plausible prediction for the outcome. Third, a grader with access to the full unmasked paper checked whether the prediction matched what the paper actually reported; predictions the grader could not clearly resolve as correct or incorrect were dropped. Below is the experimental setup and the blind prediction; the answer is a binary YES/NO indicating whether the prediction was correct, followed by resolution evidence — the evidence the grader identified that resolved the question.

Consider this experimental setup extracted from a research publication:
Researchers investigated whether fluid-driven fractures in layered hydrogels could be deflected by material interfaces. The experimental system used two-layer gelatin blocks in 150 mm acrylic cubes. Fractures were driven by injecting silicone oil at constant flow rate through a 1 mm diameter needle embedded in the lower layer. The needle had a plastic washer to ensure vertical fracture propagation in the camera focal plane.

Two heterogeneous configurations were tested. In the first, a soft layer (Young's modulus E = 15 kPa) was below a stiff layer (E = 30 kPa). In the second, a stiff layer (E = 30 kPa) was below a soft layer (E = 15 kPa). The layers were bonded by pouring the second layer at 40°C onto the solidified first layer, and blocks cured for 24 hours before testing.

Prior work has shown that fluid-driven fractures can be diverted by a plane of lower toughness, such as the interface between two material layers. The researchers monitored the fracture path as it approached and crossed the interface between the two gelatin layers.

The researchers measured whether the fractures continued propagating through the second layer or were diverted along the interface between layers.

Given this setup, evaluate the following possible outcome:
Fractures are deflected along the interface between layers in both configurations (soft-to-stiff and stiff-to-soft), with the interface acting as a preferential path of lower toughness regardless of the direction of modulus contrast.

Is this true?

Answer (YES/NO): NO